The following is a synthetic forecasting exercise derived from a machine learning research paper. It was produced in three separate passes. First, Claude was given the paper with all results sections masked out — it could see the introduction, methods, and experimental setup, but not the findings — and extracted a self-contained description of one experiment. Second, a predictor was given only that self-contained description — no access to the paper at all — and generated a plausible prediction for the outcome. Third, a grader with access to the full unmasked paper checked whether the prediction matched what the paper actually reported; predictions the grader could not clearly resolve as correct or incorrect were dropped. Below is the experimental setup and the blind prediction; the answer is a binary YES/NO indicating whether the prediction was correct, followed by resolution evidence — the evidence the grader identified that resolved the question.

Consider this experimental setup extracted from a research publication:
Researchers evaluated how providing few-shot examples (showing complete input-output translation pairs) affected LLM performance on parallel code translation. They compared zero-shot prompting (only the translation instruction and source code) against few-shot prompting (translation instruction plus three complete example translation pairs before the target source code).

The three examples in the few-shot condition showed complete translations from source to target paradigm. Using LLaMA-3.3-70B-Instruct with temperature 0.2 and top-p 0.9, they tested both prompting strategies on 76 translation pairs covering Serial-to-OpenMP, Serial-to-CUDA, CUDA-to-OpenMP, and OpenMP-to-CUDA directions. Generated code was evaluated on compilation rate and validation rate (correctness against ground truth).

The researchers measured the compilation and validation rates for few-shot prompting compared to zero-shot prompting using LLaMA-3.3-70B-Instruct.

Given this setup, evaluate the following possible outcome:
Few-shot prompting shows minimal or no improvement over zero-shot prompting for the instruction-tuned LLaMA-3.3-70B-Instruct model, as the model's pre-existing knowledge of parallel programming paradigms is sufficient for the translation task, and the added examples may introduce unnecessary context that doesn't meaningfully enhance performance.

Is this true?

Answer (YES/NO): YES